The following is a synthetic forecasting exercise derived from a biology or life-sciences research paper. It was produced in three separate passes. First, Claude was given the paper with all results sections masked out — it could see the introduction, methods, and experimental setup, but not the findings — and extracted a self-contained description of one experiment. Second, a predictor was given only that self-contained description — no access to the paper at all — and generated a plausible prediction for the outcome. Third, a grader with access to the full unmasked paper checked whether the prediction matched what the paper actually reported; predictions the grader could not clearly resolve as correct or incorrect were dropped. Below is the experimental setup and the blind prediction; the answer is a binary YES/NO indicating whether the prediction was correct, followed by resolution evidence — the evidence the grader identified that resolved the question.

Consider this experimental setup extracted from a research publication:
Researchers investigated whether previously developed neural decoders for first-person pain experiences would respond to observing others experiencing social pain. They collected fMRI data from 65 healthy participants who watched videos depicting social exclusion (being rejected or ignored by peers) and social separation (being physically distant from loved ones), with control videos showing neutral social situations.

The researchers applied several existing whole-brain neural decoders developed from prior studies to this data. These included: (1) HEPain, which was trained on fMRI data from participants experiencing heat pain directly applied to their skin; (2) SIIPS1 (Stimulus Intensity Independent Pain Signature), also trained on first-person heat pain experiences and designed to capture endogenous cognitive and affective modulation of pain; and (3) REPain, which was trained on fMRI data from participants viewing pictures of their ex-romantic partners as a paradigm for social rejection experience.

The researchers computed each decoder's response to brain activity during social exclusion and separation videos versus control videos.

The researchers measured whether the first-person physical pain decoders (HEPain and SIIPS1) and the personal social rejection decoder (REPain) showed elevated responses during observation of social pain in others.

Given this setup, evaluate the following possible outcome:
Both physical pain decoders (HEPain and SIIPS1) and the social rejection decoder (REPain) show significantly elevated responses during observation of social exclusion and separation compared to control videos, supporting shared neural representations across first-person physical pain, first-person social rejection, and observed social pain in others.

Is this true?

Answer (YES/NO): NO